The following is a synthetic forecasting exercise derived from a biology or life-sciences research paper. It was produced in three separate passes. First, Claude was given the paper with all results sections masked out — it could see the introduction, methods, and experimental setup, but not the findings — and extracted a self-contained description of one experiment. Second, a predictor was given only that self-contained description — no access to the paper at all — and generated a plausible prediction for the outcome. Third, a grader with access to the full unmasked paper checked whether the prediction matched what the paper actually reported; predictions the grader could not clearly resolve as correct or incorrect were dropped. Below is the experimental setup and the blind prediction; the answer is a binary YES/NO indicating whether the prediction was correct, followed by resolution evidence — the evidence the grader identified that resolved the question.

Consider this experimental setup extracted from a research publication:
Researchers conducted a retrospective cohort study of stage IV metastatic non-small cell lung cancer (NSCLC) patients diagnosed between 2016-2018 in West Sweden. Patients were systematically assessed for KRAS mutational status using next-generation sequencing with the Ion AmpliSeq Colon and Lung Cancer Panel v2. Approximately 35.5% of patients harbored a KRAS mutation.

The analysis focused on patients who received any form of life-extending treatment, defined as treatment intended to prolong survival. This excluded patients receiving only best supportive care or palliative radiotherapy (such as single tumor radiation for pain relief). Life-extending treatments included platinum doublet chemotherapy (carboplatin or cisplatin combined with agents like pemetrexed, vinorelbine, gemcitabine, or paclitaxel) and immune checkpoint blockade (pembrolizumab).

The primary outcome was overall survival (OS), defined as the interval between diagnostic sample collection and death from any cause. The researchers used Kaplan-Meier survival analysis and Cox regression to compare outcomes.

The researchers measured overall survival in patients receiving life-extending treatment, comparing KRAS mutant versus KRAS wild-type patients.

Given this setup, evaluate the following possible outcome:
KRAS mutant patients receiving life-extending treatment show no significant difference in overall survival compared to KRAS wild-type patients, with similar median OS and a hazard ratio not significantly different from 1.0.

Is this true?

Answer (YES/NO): YES